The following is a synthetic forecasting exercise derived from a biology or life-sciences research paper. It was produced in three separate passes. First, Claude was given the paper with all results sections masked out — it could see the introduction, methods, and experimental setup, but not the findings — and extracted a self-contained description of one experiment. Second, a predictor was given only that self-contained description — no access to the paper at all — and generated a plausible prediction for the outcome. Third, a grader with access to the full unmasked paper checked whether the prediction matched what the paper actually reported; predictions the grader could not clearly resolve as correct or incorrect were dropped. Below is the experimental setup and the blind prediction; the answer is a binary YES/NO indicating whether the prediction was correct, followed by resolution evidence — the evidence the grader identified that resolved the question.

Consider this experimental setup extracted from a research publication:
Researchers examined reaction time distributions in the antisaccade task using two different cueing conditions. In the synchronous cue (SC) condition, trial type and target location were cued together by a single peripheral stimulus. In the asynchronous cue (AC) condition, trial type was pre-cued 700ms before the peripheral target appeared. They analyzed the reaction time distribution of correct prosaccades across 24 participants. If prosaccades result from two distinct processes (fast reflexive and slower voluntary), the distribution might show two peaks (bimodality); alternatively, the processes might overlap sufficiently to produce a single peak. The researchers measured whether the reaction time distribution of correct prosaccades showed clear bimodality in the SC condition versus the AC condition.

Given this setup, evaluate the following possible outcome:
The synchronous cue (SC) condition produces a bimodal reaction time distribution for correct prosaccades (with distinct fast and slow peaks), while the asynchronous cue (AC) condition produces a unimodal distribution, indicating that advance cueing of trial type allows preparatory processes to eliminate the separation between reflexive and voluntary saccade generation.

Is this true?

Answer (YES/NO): YES